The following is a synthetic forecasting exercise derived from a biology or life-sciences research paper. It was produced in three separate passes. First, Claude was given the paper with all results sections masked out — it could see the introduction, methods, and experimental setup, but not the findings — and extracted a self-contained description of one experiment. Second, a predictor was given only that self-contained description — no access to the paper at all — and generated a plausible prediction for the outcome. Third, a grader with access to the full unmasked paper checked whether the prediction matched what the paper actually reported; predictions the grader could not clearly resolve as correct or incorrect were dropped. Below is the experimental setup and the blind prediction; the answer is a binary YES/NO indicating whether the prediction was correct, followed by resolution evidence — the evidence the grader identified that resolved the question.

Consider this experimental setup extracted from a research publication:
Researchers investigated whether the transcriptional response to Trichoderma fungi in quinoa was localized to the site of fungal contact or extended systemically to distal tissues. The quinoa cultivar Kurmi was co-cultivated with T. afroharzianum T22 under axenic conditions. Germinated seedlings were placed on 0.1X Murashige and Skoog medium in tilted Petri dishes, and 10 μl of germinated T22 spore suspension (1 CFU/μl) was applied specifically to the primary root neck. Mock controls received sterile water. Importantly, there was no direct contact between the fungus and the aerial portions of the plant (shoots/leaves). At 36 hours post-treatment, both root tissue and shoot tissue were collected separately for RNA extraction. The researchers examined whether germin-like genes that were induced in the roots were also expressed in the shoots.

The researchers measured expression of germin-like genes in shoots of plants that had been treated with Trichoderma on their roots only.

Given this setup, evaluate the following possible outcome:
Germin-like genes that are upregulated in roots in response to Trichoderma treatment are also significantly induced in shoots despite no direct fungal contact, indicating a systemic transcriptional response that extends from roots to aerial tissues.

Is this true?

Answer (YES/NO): NO